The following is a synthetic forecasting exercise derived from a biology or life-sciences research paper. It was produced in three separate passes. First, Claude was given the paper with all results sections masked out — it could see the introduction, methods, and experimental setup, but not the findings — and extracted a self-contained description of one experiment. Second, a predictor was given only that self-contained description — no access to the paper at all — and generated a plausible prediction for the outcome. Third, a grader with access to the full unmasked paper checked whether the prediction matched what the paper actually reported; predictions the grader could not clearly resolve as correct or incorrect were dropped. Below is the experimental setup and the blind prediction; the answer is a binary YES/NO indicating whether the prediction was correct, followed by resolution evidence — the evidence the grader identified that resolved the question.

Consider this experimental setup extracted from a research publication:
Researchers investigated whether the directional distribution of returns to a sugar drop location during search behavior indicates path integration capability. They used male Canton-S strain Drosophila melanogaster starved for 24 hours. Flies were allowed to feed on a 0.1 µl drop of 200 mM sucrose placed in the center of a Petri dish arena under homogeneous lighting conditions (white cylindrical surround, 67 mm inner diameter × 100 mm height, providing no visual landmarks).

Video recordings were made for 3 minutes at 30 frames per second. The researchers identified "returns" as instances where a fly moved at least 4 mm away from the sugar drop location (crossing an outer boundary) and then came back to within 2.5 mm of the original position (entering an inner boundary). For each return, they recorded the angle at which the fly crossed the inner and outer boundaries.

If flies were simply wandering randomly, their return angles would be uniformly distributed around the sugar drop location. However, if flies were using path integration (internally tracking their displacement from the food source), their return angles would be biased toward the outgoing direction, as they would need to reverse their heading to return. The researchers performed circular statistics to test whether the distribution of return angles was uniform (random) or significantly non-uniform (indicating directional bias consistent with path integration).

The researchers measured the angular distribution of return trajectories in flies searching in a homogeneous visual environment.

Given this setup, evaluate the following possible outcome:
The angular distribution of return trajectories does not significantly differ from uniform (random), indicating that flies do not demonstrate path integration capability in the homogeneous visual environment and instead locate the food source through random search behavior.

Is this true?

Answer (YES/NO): NO